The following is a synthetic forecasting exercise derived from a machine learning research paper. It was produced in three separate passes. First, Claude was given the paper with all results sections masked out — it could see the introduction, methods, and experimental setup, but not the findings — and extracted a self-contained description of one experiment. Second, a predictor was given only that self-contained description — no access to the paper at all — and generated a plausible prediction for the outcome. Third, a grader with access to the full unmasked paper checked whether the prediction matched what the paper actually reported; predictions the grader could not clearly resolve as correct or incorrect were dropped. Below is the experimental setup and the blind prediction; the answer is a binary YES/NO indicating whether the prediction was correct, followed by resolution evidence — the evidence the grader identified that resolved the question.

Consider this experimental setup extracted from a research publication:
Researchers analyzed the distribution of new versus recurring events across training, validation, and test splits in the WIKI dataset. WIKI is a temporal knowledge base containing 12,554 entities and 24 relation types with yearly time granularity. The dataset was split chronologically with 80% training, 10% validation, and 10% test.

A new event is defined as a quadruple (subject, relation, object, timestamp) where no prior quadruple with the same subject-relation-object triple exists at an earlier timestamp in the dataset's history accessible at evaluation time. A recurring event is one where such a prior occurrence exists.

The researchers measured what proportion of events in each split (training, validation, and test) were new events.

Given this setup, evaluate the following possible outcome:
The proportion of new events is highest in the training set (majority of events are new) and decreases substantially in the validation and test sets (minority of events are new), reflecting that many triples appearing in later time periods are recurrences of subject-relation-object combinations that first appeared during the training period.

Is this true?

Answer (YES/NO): NO